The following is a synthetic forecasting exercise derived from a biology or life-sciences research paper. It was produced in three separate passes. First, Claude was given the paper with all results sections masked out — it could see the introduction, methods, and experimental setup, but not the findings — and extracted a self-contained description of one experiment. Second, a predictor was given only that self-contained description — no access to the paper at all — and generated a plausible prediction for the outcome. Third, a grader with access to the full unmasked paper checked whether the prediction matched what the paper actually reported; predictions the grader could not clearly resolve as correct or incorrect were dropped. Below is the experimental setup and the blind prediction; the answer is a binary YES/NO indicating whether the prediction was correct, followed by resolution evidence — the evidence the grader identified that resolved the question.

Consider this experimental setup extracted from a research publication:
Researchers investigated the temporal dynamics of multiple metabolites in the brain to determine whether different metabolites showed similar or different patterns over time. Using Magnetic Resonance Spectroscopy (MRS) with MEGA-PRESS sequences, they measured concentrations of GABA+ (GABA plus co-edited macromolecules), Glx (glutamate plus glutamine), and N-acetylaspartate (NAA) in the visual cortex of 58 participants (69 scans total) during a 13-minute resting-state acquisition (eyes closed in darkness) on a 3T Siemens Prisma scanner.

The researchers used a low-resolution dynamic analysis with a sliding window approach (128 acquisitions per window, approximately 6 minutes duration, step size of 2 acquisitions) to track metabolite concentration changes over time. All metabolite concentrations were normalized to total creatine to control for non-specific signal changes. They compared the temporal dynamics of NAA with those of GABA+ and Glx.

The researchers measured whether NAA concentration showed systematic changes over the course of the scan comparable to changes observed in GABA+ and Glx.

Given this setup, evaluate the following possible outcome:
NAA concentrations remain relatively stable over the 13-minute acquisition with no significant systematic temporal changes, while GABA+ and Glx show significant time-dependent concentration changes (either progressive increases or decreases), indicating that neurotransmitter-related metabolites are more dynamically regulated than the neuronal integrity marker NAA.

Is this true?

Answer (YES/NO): YES